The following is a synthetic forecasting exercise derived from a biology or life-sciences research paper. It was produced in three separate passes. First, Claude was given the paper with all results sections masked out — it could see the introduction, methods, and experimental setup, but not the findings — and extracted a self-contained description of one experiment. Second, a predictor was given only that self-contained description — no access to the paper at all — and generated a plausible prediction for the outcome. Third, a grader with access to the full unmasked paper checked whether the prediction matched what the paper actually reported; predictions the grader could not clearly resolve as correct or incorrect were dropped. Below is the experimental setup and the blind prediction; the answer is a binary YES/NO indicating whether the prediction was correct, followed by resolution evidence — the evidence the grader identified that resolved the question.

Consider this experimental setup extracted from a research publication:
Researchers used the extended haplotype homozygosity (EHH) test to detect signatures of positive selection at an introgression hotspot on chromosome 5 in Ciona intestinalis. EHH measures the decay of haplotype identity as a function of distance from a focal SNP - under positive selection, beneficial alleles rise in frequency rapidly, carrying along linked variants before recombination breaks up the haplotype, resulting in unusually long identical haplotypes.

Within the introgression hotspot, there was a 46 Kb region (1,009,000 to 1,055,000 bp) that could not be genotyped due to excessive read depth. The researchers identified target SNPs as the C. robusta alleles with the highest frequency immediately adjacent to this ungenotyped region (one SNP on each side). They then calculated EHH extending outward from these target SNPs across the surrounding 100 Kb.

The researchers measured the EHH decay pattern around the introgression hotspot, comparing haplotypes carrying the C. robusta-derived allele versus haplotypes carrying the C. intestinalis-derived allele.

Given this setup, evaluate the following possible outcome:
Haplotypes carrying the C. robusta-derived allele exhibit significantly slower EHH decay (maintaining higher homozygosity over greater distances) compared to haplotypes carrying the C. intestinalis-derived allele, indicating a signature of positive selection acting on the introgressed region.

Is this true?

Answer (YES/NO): YES